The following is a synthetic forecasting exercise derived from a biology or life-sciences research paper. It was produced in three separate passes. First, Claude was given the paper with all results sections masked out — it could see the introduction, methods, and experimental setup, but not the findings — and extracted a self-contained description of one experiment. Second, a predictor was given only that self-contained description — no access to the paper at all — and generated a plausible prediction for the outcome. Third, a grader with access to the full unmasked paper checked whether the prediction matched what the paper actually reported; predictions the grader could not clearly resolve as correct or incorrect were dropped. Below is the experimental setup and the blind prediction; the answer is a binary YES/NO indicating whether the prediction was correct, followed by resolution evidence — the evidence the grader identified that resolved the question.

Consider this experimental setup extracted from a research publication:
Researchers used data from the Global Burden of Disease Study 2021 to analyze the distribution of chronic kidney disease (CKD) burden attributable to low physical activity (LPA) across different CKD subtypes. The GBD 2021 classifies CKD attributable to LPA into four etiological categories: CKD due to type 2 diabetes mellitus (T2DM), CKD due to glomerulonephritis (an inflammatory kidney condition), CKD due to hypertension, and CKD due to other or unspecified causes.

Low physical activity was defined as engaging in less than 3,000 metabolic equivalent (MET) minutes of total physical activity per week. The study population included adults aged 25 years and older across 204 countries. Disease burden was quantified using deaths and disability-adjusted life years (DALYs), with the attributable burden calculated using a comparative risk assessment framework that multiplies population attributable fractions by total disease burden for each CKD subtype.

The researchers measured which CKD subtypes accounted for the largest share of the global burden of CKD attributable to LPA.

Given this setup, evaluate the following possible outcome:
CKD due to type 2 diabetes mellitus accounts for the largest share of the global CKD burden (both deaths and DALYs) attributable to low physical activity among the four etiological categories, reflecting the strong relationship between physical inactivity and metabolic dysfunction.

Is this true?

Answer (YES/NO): YES